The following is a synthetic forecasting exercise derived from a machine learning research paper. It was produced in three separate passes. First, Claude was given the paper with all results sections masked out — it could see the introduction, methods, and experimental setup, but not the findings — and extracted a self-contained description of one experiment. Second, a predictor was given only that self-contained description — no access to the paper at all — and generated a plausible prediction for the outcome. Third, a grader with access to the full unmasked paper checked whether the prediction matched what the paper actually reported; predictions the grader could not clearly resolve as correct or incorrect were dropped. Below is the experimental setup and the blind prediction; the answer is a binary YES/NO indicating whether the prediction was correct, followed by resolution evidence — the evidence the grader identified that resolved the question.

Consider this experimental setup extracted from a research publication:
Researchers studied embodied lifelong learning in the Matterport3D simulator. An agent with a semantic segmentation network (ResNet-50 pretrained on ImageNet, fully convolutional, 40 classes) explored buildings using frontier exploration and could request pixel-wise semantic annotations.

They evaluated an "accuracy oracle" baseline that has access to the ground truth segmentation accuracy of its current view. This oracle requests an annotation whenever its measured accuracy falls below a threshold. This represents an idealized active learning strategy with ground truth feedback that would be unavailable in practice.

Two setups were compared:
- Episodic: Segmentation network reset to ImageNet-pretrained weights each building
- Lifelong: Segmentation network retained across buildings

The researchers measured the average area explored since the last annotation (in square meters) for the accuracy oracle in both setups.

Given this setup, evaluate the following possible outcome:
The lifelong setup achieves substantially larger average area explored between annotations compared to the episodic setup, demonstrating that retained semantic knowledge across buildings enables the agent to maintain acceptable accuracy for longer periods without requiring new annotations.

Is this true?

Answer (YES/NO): NO